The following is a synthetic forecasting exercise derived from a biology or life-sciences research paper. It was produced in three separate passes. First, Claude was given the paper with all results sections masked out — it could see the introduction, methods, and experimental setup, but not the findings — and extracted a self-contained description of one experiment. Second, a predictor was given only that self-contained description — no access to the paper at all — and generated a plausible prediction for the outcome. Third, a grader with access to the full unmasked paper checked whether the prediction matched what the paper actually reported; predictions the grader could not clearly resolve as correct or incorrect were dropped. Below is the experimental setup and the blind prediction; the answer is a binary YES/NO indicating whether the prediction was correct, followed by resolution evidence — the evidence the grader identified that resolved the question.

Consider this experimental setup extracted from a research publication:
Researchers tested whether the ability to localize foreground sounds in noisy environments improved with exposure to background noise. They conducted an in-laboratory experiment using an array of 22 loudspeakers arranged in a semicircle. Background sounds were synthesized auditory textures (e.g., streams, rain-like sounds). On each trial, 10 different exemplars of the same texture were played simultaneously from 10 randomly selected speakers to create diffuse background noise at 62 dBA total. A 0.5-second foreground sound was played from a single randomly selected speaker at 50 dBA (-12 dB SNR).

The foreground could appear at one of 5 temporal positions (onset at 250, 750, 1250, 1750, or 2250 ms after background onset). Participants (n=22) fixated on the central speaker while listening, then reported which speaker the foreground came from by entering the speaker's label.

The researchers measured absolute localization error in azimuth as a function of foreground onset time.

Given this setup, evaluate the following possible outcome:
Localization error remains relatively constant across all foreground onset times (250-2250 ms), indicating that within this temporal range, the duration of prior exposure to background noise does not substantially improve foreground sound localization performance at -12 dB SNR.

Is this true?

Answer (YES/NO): NO